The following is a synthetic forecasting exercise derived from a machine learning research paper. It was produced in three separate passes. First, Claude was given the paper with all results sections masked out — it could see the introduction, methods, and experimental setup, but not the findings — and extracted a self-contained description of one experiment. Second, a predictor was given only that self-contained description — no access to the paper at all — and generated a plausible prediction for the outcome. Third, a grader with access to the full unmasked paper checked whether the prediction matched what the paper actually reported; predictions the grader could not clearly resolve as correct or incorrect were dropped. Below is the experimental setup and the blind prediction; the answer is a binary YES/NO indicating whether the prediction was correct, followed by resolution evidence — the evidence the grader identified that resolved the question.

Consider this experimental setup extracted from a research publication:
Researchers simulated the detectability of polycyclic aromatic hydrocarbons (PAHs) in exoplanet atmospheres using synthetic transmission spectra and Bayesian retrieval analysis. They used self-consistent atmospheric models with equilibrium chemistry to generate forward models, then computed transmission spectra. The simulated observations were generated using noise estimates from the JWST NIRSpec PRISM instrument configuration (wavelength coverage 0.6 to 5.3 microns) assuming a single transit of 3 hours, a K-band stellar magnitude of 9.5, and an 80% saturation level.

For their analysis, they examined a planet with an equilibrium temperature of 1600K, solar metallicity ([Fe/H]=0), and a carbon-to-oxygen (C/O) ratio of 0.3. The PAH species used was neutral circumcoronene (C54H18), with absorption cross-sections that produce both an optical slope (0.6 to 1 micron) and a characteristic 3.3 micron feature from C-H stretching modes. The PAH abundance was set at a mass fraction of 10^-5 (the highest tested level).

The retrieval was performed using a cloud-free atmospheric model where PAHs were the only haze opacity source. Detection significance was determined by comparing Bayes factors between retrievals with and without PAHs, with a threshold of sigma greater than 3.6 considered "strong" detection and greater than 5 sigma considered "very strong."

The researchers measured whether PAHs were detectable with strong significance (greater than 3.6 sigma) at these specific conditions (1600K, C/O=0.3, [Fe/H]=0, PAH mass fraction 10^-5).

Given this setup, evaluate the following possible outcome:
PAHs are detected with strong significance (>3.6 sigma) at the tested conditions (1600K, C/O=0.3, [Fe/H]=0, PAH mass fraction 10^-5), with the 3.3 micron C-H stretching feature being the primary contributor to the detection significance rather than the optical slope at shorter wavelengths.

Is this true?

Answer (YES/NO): NO